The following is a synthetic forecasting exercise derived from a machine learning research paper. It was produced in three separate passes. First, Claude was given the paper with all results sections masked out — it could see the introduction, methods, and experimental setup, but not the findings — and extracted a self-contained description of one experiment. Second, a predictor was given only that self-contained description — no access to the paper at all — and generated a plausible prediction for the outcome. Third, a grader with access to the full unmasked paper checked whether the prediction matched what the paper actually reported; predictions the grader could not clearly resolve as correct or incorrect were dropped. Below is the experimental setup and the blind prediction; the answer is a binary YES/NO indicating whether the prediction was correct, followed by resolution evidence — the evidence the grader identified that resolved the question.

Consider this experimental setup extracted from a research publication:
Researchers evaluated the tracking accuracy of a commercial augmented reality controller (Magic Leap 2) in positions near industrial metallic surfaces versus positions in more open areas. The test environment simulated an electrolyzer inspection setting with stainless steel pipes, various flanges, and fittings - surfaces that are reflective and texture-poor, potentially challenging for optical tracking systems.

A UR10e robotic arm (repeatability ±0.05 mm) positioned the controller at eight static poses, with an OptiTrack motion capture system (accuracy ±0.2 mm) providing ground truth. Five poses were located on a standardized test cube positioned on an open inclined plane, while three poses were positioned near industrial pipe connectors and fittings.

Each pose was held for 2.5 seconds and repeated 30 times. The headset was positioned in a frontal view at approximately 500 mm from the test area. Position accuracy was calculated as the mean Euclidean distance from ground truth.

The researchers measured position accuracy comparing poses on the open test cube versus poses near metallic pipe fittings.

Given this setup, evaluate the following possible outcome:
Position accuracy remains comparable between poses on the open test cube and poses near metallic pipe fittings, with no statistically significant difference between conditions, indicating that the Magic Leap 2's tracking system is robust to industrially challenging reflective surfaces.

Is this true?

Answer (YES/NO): NO